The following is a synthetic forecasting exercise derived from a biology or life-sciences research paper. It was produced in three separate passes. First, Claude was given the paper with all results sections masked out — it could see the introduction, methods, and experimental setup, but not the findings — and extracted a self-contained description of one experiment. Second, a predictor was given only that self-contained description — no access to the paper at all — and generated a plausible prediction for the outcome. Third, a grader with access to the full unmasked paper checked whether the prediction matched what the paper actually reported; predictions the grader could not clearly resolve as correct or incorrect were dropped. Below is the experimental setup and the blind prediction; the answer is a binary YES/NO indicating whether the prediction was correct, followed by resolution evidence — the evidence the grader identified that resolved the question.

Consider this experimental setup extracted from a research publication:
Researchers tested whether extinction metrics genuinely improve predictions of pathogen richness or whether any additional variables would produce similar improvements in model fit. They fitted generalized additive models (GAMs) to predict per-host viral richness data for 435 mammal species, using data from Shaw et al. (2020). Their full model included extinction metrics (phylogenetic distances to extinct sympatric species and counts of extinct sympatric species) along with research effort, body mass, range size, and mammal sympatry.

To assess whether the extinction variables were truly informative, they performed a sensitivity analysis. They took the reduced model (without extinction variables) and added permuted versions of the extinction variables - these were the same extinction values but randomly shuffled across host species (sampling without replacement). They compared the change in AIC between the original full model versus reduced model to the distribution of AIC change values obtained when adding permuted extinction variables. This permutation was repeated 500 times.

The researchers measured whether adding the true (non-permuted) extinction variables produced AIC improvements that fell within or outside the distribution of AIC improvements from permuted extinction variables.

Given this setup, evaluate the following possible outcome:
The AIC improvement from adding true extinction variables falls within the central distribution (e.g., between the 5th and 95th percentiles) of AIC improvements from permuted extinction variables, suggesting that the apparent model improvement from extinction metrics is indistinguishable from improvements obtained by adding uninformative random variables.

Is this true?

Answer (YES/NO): NO